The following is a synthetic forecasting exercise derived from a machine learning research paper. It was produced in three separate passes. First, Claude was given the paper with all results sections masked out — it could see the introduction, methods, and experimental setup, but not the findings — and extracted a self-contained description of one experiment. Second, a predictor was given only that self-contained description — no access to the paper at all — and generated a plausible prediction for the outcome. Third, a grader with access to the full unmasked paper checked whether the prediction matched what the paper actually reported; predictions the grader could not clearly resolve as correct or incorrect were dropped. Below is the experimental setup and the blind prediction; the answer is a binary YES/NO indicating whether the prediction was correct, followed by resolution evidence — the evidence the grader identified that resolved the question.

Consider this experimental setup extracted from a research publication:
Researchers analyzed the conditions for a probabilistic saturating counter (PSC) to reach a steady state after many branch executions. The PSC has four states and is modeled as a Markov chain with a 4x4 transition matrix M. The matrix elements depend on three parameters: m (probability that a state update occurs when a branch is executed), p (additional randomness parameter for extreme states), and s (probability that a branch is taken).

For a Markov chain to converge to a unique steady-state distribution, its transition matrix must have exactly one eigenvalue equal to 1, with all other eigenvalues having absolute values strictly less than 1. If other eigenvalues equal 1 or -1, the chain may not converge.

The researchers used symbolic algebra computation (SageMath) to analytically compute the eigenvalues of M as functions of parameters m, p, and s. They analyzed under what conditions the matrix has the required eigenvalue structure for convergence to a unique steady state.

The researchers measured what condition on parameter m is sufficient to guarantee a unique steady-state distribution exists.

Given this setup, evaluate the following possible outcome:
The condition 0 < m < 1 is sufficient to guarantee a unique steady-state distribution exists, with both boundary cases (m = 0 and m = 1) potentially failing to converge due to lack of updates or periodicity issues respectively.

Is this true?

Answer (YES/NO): NO